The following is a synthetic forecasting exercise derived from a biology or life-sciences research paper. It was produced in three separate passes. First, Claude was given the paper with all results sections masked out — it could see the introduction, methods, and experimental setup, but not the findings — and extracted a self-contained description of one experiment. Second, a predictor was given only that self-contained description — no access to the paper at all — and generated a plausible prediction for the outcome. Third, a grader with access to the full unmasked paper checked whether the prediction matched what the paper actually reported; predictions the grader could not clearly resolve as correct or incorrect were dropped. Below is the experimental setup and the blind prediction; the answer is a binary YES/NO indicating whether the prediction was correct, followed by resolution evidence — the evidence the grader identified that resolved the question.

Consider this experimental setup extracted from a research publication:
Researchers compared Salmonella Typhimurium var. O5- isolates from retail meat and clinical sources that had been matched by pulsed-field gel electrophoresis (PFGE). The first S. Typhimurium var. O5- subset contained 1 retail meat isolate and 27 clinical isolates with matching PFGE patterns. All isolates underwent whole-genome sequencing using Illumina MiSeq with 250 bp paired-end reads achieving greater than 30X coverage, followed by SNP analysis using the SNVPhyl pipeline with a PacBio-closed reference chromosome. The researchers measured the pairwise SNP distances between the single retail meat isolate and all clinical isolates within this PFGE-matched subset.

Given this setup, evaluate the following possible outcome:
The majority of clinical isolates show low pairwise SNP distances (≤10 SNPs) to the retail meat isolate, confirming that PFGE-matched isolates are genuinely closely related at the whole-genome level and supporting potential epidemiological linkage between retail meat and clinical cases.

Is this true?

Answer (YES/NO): NO